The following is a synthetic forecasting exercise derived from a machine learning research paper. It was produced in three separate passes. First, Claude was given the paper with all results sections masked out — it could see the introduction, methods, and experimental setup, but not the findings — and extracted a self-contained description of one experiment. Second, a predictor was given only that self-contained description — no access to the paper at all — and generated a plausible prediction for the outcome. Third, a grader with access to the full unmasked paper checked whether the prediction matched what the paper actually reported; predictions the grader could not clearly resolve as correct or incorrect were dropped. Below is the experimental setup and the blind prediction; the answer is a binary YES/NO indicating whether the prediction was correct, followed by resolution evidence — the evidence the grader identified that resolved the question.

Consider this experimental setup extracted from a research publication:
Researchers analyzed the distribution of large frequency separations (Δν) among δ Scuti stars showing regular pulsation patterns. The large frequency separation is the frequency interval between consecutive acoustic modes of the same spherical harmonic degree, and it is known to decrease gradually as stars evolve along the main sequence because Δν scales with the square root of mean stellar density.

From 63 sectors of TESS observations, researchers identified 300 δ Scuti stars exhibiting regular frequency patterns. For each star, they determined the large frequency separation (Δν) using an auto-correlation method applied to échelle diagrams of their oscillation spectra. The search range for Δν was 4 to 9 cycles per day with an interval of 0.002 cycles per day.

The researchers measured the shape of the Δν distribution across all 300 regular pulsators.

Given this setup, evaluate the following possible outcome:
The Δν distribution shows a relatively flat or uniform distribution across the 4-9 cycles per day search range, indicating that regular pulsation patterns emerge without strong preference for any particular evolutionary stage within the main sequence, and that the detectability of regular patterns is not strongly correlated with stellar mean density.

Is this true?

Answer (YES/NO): NO